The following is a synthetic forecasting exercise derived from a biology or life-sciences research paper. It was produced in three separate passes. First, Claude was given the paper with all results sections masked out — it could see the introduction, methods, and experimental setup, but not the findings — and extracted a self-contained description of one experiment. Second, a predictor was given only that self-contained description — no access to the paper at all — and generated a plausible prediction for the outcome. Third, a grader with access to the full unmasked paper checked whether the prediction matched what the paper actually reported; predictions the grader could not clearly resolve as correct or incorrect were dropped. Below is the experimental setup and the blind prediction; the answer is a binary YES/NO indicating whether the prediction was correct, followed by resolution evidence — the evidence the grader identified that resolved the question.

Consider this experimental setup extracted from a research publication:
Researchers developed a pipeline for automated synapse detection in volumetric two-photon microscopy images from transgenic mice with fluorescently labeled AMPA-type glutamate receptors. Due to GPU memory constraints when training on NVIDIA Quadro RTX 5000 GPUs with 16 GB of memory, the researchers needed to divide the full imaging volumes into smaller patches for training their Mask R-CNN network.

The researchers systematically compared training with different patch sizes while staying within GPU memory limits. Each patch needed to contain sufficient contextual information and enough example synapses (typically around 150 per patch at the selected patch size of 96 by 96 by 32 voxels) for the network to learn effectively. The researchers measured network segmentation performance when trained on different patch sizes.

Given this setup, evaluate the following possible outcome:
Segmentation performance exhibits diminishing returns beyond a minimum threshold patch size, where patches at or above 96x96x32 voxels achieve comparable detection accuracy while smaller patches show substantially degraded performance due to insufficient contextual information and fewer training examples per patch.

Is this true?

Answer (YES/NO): NO